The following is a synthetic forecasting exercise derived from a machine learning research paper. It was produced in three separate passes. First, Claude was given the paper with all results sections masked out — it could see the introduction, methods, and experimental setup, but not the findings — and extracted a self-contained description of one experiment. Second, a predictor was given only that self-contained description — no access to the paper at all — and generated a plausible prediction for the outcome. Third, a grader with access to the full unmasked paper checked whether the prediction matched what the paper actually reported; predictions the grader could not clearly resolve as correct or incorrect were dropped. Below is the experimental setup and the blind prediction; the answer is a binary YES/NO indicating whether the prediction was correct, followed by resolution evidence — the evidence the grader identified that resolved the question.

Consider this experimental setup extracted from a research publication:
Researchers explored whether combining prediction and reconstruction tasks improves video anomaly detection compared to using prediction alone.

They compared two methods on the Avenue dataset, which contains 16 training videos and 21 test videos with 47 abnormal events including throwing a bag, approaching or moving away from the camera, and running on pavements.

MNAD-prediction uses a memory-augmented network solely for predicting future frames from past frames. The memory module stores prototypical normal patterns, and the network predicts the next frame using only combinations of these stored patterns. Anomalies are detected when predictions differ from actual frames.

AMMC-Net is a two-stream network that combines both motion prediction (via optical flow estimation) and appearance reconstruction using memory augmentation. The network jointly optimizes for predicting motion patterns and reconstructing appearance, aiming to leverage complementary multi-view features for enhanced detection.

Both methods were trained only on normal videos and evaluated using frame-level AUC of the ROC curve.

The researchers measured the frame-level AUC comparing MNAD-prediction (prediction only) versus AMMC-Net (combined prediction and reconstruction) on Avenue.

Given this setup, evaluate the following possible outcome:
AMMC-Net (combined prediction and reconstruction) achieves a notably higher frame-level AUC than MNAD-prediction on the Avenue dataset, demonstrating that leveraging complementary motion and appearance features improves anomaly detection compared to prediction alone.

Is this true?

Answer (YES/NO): NO